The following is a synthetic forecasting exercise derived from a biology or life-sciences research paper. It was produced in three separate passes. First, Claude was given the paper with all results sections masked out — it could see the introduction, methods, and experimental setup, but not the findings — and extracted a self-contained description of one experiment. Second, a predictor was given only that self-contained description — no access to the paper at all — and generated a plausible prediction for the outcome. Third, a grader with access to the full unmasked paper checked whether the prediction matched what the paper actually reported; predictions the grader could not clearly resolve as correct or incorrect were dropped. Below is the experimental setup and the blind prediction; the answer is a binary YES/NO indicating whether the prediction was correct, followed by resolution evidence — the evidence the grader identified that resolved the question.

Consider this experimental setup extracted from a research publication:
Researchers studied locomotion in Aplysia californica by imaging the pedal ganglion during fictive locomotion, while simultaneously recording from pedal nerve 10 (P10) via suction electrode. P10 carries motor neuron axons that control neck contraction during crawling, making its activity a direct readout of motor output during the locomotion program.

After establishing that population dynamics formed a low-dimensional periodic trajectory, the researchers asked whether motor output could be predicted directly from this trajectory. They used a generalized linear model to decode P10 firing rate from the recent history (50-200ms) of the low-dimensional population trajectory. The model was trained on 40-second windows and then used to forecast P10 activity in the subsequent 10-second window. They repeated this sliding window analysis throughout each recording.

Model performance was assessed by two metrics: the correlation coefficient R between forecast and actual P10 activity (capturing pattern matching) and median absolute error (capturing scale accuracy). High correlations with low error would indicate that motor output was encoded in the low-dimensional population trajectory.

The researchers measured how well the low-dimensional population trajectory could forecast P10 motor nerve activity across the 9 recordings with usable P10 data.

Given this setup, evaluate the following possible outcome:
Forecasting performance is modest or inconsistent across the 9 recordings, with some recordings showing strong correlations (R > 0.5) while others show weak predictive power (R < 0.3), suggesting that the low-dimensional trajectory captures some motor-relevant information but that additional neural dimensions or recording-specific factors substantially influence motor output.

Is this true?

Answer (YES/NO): NO